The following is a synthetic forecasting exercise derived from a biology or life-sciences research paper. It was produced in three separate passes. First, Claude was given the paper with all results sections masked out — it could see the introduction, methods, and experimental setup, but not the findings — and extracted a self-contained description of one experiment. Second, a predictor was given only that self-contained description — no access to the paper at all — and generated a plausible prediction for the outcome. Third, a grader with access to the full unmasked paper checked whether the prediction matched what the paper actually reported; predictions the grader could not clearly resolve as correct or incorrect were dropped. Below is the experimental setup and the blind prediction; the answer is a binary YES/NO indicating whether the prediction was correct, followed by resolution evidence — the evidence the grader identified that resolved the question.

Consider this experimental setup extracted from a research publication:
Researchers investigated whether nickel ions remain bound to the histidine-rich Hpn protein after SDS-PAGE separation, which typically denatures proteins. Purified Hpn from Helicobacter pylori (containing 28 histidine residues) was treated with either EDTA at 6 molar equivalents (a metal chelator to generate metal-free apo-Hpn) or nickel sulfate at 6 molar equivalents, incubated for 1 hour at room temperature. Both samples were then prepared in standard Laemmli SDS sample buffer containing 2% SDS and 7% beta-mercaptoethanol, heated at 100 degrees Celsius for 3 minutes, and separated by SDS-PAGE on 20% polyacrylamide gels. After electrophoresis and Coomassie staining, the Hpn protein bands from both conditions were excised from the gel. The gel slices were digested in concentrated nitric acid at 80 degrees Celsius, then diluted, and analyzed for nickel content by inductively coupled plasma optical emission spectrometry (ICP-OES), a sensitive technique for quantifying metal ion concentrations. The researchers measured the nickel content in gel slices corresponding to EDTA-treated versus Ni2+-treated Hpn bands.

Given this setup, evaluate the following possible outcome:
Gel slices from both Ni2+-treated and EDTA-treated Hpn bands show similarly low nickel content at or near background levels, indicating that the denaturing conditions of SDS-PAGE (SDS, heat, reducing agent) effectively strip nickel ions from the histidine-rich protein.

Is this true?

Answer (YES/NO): NO